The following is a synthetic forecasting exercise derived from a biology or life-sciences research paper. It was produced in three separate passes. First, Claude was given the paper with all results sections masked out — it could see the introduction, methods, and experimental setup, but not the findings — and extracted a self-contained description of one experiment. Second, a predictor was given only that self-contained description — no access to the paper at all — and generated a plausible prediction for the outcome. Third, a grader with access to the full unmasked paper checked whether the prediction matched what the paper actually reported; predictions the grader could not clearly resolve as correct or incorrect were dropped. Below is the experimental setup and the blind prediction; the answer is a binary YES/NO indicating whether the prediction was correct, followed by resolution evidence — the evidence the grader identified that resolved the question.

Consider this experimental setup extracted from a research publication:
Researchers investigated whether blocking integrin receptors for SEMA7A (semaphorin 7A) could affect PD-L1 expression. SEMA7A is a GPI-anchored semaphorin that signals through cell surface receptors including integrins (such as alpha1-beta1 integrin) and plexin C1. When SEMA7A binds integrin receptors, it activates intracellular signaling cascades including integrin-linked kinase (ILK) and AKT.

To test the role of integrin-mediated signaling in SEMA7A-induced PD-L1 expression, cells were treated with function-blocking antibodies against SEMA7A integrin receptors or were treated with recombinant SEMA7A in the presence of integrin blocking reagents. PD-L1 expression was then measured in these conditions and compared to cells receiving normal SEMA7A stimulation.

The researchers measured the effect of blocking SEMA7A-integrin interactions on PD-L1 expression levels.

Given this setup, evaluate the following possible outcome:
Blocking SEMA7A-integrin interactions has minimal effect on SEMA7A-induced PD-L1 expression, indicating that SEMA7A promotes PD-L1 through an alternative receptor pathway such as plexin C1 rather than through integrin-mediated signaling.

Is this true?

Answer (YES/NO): NO